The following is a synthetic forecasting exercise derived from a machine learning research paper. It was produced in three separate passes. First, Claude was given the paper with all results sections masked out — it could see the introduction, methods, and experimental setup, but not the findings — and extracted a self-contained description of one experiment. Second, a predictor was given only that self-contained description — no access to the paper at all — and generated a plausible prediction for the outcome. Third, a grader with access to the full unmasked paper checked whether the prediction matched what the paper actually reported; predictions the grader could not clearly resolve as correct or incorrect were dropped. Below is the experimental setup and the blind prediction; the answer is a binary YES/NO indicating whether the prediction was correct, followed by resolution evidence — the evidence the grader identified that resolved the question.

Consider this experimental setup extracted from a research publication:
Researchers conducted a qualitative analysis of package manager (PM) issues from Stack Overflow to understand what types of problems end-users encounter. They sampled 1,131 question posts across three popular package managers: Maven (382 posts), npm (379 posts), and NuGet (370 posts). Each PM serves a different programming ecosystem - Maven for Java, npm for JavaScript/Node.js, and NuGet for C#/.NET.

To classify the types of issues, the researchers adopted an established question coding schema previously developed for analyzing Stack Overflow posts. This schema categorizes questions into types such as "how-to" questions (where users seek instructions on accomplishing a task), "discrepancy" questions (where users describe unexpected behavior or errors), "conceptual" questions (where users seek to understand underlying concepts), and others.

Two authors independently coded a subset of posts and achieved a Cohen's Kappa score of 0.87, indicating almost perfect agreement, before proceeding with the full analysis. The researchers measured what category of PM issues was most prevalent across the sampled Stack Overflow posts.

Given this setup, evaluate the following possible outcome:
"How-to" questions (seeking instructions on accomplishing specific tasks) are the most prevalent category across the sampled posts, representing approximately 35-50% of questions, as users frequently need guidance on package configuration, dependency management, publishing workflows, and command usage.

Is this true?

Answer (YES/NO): NO